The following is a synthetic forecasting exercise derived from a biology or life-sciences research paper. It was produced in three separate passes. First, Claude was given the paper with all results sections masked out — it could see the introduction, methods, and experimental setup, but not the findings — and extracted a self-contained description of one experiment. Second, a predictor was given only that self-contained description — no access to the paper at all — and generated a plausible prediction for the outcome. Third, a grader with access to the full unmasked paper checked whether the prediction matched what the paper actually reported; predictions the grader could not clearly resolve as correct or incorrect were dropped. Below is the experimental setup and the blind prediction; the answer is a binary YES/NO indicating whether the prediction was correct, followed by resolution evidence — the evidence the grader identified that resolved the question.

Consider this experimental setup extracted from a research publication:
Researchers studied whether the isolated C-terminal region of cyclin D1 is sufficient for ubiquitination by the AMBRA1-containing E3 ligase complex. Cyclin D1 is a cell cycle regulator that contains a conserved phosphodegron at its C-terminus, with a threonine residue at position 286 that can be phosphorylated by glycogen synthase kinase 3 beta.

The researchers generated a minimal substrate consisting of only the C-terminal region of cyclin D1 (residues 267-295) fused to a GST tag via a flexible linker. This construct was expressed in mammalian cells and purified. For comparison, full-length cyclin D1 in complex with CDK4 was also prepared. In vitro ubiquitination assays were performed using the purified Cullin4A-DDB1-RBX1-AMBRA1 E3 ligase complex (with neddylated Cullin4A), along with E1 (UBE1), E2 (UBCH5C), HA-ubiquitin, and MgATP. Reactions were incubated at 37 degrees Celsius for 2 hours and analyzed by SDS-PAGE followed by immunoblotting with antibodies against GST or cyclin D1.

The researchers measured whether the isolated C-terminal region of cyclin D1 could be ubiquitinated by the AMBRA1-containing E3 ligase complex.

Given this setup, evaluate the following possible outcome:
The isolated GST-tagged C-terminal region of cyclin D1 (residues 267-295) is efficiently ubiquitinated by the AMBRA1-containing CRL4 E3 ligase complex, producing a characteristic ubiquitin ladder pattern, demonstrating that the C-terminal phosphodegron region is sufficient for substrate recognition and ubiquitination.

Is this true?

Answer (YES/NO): YES